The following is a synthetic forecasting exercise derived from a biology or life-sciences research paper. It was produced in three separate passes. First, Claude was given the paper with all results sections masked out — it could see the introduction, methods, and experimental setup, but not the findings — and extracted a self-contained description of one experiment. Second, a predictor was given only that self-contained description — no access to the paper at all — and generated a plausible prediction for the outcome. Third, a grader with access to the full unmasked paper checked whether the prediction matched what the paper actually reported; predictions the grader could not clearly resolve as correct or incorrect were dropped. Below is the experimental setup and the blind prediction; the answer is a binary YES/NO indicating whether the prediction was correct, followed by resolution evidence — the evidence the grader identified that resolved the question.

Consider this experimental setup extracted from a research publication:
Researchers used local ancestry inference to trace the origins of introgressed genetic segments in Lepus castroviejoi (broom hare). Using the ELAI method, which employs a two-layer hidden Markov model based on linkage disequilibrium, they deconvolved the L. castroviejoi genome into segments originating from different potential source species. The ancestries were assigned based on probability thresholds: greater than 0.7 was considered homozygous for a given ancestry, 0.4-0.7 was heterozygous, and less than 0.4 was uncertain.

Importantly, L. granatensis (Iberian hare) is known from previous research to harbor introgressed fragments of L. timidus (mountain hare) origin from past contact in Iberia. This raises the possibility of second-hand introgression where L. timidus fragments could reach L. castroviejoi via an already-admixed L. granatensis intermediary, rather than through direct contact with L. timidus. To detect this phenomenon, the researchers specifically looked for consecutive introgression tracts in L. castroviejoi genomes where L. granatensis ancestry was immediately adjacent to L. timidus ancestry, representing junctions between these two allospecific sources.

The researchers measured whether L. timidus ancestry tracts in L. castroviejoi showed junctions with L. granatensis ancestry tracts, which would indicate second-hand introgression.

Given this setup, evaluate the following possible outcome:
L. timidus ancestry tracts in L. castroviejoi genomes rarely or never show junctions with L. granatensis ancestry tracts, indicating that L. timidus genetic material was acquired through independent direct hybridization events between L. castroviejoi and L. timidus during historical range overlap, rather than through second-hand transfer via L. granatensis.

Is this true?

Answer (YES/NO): NO